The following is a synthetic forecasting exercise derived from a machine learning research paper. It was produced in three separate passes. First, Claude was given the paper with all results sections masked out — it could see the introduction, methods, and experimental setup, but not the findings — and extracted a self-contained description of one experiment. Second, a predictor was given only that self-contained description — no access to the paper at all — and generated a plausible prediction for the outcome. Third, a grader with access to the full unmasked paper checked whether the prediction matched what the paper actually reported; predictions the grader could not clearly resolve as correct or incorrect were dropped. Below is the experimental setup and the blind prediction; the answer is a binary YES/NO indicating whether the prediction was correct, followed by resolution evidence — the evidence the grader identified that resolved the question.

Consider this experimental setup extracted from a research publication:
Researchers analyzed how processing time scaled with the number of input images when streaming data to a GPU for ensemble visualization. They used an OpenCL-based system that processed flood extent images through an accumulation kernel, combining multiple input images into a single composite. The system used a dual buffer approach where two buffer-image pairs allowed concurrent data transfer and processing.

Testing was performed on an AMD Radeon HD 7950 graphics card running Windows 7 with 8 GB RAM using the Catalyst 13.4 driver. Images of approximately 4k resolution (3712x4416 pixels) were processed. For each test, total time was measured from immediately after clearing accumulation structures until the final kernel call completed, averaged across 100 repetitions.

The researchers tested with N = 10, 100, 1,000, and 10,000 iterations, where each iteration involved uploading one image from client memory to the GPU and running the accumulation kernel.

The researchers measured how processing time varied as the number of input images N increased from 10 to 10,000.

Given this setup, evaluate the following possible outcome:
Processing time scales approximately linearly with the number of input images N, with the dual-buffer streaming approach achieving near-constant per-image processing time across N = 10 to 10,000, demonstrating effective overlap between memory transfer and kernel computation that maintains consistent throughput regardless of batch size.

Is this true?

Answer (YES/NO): YES